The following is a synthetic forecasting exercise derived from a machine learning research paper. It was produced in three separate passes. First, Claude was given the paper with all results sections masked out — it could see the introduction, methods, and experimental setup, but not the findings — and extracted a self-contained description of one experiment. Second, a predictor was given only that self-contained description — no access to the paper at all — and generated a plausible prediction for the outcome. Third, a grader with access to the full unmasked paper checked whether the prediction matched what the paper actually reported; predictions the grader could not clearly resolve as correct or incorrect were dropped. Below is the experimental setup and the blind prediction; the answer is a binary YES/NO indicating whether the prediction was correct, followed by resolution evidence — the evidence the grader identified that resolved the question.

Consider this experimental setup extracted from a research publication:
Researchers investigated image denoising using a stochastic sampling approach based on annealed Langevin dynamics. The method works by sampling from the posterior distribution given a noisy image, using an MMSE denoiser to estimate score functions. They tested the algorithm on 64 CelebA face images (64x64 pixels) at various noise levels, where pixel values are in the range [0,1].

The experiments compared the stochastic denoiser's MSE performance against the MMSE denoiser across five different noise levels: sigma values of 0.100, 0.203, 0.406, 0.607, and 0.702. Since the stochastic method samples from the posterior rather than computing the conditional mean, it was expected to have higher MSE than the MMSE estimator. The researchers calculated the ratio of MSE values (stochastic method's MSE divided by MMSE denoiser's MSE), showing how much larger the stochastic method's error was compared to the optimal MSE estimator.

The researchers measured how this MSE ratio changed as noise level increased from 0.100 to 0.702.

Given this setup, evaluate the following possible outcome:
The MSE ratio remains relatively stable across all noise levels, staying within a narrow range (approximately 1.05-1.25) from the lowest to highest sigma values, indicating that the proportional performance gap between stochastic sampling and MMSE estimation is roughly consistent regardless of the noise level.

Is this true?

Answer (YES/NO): NO